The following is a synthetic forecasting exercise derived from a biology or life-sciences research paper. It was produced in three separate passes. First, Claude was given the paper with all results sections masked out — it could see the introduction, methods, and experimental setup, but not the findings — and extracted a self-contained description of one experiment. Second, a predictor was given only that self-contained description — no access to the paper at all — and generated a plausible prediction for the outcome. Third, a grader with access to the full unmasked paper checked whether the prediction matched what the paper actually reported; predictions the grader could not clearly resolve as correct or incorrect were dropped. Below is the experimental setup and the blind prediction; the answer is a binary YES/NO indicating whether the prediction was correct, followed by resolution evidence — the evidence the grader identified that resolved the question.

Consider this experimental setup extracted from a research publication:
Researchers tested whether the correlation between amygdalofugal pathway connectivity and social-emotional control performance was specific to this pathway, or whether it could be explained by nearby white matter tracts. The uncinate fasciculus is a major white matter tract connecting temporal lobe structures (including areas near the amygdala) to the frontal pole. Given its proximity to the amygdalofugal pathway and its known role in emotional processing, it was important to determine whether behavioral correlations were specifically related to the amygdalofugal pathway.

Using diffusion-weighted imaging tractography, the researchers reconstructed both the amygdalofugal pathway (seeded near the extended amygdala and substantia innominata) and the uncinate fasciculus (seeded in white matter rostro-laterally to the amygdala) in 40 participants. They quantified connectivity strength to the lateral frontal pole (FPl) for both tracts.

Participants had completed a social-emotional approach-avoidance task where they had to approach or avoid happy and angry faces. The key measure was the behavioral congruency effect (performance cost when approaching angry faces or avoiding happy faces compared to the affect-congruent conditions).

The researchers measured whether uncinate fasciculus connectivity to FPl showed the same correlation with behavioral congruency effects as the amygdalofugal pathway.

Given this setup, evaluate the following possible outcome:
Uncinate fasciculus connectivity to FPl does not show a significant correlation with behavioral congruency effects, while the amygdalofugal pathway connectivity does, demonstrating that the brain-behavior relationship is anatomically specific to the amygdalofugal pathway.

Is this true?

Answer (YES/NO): YES